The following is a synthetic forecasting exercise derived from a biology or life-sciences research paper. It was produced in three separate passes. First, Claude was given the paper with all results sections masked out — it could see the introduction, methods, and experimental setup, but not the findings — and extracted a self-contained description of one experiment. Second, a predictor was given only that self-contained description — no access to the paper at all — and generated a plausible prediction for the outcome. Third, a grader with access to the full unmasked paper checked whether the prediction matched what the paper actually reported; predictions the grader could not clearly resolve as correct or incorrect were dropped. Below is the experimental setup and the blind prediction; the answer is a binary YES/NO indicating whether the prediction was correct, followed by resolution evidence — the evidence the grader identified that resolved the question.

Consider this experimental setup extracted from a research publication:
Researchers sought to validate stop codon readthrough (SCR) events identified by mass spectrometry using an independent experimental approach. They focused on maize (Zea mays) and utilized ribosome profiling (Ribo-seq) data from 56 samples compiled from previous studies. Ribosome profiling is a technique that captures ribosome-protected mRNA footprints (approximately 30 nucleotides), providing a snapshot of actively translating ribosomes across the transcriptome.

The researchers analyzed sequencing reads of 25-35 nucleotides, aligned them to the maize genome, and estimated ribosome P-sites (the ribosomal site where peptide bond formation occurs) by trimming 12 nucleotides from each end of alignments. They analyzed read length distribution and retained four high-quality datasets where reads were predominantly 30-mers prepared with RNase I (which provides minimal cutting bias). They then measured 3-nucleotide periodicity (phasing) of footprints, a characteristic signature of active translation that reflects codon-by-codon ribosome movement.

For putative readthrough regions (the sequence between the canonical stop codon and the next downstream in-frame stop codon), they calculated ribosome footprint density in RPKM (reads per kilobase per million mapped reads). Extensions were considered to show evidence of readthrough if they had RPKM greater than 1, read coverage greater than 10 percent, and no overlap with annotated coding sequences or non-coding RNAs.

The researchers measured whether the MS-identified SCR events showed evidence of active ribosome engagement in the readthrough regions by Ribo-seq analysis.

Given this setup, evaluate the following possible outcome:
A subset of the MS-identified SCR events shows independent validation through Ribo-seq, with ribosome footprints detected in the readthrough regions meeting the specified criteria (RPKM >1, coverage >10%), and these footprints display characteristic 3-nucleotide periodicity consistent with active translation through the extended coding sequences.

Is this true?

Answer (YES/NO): YES